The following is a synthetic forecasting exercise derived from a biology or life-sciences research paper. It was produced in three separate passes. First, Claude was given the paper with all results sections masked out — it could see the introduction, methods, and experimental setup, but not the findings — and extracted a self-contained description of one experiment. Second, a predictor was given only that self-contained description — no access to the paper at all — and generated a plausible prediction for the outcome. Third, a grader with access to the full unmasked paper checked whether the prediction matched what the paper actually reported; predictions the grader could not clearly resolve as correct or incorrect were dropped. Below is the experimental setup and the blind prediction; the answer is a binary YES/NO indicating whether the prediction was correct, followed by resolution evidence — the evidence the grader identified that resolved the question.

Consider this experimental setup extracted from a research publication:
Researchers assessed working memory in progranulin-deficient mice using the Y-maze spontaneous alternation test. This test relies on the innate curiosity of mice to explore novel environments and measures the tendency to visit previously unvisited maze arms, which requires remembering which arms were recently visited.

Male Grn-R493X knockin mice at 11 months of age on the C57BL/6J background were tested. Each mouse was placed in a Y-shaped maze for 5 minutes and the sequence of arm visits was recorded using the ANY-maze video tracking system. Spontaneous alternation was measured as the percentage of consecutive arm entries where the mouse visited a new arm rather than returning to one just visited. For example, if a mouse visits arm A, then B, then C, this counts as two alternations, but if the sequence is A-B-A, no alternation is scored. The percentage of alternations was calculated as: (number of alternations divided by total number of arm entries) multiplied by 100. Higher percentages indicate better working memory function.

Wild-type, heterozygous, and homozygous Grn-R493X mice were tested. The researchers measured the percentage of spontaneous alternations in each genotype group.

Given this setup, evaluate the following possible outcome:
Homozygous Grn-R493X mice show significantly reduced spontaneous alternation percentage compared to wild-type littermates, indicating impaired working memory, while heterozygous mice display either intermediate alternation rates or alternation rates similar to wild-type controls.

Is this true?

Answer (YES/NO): NO